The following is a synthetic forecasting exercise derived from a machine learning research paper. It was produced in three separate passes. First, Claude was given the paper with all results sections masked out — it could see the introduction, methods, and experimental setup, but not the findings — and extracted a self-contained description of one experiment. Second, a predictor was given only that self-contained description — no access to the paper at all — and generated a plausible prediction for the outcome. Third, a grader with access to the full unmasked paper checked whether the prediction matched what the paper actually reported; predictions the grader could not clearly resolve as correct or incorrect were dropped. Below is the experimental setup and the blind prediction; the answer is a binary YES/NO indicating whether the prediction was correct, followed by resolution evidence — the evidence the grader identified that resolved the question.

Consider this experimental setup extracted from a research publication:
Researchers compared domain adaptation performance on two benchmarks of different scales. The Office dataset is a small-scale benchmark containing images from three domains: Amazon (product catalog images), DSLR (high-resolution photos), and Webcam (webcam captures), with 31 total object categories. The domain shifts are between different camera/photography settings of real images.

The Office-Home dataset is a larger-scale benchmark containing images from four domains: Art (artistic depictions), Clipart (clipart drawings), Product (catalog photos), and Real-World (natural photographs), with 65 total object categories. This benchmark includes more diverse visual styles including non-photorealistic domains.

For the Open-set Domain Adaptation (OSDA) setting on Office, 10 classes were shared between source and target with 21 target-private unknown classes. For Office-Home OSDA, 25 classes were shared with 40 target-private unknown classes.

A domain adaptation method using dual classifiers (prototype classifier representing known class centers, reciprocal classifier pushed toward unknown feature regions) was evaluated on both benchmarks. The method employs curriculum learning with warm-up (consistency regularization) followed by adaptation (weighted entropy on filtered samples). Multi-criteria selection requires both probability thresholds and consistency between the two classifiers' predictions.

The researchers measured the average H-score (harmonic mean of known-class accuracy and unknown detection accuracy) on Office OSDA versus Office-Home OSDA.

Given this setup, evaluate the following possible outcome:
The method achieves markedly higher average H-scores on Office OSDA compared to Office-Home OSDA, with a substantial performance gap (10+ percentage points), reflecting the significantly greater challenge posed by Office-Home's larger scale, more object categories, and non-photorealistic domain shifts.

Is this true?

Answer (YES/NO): YES